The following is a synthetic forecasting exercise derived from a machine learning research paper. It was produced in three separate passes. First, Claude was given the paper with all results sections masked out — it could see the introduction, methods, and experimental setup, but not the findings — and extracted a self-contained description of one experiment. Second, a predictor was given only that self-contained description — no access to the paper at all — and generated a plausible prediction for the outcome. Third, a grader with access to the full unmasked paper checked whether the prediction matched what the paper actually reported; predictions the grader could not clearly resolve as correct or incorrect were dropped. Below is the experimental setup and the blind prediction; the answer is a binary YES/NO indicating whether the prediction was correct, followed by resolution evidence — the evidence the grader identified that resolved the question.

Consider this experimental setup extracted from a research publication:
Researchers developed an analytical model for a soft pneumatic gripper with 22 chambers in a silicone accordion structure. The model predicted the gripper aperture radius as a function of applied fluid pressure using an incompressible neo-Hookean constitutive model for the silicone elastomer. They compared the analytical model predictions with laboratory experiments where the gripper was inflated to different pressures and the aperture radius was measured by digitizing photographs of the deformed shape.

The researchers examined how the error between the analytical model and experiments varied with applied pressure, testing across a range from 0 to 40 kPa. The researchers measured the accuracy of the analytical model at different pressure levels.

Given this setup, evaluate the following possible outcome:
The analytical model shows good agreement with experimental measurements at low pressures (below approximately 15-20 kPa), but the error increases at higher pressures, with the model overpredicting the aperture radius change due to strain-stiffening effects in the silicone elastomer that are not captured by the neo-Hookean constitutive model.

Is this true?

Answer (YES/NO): NO